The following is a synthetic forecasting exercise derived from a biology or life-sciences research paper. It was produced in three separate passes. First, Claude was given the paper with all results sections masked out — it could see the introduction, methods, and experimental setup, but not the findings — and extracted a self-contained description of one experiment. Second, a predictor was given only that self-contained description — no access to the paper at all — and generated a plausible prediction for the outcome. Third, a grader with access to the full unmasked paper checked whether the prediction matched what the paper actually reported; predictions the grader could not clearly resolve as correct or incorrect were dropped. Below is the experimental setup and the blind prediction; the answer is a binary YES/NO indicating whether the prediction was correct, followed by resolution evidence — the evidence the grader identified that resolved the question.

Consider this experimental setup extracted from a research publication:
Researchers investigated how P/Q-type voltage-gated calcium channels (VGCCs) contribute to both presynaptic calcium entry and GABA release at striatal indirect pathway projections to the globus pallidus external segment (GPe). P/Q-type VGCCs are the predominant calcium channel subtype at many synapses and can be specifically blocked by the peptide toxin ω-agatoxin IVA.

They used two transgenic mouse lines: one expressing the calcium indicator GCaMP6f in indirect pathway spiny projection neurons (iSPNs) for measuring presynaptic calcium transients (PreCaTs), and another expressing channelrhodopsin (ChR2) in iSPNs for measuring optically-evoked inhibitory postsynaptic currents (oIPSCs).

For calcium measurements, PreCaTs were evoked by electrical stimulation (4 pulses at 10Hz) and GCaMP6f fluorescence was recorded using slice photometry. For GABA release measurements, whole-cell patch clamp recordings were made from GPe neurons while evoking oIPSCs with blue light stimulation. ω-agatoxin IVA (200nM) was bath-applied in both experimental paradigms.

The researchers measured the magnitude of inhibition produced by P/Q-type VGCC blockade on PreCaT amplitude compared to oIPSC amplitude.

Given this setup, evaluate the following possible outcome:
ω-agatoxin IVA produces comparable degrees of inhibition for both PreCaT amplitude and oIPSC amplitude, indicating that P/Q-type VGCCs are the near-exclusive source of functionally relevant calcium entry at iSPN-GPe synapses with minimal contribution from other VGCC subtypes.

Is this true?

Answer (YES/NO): NO